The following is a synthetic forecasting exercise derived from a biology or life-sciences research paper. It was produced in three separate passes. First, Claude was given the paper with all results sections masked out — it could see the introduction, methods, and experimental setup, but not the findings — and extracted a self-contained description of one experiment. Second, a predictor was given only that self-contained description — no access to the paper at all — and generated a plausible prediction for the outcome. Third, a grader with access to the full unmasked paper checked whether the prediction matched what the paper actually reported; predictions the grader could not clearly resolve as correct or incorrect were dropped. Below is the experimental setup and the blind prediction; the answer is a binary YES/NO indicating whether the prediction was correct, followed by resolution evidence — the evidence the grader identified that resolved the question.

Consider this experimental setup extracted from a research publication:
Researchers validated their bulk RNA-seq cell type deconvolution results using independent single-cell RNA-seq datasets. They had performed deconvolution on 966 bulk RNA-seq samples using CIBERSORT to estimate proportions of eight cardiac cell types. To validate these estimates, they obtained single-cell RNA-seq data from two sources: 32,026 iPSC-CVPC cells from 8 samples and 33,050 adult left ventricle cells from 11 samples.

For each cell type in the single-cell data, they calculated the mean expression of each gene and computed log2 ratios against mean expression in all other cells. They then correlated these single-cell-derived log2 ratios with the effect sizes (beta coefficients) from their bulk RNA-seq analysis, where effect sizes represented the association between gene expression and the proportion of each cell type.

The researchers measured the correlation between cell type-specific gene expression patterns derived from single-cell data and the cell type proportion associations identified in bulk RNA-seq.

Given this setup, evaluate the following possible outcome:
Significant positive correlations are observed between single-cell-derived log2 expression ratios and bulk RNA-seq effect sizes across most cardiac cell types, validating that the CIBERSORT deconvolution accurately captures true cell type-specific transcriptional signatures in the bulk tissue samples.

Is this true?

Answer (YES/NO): YES